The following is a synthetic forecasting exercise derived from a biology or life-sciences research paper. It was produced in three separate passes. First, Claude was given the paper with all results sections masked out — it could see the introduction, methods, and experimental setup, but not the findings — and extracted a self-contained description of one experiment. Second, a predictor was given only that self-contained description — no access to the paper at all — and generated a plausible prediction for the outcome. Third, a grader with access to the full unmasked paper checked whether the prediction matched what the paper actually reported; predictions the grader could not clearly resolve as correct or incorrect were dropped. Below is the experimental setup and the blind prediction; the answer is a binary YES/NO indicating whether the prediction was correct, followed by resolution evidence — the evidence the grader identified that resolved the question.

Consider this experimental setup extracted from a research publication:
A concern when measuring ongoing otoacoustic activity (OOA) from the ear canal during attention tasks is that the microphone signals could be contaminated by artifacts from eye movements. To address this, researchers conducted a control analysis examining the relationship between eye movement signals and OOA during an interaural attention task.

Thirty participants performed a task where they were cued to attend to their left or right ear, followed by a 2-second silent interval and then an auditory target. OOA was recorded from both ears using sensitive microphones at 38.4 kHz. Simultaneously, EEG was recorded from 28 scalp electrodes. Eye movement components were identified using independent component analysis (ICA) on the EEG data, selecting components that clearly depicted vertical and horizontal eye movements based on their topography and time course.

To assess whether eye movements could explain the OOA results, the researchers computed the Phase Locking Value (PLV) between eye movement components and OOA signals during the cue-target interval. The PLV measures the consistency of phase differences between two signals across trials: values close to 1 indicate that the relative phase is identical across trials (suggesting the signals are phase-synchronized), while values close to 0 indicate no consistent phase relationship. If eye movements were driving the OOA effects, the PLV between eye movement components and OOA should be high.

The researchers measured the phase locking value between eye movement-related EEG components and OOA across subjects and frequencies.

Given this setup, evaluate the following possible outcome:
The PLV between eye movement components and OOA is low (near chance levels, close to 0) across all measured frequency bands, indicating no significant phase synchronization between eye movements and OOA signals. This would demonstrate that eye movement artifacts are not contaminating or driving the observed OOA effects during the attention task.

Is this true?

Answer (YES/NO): YES